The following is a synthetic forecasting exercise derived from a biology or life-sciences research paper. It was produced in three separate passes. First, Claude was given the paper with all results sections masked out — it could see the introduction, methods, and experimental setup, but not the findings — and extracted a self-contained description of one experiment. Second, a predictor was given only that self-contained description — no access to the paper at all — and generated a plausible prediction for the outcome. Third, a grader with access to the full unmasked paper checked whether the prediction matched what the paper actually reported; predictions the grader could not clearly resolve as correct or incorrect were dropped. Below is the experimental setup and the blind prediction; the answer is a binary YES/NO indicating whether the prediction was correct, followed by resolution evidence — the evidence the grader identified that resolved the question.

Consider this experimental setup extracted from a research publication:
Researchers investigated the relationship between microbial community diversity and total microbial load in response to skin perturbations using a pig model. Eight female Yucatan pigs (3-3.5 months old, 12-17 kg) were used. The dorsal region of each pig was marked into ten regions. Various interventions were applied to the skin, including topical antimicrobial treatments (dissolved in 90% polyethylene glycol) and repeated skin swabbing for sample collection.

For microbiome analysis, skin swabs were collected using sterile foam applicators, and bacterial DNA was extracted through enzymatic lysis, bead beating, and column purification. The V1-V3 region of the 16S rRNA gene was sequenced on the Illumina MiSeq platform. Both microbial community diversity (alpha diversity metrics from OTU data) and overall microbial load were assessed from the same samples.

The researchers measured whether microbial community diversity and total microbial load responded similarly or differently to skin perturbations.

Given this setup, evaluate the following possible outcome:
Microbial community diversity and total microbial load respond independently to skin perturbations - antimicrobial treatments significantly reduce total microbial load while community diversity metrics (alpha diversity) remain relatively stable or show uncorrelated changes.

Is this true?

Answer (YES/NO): YES